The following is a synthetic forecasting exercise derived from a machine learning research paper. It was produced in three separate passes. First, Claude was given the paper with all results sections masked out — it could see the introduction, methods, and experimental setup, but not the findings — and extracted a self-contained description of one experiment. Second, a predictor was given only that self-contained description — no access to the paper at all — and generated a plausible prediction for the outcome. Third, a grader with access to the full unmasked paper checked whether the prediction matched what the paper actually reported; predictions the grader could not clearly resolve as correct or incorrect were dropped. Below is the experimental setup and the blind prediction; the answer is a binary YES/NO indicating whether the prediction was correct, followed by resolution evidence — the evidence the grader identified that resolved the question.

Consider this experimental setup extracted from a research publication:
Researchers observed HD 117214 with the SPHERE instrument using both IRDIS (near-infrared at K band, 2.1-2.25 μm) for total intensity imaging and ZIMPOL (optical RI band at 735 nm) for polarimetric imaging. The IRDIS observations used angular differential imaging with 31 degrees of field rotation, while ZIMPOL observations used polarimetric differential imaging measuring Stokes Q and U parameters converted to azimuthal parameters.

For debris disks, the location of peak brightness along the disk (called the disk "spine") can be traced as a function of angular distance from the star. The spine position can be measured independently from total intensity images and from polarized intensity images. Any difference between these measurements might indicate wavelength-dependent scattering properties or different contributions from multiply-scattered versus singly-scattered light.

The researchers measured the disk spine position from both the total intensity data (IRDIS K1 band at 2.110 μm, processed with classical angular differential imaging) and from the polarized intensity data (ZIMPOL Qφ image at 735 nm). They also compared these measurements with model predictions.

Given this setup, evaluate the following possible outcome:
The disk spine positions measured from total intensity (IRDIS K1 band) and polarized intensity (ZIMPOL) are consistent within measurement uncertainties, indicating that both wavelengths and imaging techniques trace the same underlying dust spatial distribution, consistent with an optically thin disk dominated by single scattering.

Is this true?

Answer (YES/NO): YES